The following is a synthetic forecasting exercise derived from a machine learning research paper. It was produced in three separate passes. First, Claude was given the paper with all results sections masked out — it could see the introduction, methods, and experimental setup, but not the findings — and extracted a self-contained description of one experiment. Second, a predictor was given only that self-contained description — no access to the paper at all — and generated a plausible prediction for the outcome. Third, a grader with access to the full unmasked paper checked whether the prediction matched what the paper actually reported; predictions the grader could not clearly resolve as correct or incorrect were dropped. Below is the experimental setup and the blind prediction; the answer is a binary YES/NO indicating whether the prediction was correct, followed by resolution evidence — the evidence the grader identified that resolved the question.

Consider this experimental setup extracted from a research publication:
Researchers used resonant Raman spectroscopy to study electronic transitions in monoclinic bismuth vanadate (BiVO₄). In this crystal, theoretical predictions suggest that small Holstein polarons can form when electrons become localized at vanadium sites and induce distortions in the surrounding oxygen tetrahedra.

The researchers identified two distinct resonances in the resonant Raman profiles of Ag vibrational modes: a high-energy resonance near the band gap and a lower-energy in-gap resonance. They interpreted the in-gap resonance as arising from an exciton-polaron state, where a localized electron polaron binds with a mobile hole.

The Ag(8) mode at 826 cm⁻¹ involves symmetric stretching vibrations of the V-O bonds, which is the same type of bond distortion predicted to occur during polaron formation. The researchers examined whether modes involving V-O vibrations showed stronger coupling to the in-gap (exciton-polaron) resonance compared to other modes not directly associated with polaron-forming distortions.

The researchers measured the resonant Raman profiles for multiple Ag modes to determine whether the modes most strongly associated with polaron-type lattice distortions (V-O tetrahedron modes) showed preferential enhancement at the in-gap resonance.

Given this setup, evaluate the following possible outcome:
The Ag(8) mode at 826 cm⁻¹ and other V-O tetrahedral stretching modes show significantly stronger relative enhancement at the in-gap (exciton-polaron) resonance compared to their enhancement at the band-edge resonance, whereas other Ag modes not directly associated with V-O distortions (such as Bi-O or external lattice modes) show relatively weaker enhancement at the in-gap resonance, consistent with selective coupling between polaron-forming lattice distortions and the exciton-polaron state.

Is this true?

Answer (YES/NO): NO